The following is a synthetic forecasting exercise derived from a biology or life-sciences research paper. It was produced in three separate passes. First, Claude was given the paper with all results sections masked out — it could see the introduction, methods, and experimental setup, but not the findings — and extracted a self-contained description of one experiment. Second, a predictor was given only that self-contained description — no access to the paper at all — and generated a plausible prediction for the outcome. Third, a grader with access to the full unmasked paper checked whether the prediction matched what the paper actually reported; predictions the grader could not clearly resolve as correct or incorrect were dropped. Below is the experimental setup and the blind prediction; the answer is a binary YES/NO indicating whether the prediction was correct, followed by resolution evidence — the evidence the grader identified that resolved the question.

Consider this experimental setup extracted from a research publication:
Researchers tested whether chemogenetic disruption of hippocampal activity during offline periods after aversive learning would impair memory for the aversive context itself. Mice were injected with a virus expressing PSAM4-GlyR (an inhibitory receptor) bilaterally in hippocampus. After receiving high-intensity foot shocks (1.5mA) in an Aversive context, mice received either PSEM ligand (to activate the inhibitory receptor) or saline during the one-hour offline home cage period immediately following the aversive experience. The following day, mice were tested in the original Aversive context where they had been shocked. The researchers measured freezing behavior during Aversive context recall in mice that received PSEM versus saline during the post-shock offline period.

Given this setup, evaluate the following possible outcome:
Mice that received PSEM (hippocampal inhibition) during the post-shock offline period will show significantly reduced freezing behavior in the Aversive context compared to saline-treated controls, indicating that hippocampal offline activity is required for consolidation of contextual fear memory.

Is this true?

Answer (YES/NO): NO